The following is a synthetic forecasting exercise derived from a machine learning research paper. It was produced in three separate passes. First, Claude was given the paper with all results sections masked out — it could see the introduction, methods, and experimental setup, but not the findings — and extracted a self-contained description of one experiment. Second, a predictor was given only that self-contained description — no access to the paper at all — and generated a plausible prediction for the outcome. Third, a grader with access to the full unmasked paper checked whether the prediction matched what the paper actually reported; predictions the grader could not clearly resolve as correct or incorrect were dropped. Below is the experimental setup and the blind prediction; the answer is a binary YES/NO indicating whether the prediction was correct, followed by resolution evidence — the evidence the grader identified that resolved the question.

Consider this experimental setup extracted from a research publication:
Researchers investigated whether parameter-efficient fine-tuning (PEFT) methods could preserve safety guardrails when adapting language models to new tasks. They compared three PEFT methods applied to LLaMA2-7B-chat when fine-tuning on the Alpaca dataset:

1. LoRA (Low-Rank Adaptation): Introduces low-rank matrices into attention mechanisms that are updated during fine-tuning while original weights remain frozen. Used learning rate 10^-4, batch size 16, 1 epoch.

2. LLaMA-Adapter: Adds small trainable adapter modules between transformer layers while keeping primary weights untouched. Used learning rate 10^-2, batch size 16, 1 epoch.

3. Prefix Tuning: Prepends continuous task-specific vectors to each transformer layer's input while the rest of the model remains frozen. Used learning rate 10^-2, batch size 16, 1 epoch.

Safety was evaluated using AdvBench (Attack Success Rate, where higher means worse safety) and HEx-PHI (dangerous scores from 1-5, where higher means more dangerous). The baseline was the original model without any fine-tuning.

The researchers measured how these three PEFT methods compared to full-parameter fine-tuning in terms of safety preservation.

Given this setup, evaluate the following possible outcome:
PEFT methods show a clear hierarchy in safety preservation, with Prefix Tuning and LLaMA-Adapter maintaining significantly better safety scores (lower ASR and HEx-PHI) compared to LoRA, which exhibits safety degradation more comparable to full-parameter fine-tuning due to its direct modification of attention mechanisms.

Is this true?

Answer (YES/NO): NO